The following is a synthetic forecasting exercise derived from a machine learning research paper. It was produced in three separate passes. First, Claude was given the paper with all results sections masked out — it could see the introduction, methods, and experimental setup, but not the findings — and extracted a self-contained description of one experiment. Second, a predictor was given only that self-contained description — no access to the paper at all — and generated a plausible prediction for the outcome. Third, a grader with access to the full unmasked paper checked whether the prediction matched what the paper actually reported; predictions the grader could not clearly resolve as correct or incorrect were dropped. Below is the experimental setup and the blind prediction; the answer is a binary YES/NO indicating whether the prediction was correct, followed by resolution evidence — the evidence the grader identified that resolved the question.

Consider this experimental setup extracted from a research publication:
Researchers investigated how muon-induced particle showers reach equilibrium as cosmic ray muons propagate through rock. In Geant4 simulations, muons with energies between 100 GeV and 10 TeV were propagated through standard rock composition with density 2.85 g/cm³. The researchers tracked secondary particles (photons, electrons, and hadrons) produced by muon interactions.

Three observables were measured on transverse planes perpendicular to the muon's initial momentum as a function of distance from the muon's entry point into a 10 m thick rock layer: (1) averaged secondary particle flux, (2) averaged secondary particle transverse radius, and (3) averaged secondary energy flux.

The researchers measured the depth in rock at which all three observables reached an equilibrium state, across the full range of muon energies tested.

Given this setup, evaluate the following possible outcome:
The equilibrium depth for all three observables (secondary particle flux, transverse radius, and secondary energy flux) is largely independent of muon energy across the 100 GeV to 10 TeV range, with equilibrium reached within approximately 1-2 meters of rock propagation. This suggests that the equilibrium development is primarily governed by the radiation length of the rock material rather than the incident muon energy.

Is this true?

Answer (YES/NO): YES